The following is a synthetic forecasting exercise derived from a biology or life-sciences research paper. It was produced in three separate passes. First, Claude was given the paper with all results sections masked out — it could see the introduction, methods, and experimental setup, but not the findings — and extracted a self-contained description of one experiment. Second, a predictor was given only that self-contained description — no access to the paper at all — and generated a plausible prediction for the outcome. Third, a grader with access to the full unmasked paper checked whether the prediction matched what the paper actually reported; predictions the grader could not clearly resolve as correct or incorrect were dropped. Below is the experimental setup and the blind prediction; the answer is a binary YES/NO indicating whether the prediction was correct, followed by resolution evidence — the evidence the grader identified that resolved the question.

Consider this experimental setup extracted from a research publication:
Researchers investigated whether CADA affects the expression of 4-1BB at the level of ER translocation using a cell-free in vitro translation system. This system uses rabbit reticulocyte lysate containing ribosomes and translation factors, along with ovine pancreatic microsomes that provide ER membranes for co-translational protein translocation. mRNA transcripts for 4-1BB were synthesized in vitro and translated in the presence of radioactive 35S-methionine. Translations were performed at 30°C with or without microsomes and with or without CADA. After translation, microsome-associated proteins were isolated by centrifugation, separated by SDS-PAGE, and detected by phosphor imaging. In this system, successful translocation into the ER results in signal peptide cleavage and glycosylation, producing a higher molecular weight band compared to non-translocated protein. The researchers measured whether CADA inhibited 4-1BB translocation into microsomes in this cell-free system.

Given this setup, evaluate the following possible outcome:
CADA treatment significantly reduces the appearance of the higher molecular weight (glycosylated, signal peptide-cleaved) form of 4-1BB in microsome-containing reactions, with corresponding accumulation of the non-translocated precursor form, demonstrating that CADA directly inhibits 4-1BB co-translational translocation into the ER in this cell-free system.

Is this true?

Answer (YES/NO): YES